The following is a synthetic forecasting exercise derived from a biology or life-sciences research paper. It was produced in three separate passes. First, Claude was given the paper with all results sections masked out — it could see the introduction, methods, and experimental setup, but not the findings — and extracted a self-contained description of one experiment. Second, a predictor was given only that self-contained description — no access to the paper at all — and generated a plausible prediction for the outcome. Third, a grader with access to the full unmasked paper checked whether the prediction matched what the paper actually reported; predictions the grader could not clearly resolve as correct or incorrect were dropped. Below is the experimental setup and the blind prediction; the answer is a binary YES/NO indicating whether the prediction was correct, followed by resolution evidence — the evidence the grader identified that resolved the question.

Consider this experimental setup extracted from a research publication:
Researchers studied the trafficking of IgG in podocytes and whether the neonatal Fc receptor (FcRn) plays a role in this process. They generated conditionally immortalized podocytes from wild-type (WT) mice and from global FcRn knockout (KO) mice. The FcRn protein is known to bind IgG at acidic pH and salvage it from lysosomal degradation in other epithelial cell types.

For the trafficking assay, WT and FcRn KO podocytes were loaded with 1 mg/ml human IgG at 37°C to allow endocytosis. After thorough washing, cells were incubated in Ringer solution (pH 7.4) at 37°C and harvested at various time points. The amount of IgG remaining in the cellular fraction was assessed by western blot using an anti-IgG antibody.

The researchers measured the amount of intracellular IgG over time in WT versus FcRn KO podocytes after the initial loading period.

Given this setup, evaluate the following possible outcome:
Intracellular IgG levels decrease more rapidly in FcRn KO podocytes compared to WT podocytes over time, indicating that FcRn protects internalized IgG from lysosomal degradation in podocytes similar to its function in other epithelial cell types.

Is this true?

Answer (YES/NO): NO